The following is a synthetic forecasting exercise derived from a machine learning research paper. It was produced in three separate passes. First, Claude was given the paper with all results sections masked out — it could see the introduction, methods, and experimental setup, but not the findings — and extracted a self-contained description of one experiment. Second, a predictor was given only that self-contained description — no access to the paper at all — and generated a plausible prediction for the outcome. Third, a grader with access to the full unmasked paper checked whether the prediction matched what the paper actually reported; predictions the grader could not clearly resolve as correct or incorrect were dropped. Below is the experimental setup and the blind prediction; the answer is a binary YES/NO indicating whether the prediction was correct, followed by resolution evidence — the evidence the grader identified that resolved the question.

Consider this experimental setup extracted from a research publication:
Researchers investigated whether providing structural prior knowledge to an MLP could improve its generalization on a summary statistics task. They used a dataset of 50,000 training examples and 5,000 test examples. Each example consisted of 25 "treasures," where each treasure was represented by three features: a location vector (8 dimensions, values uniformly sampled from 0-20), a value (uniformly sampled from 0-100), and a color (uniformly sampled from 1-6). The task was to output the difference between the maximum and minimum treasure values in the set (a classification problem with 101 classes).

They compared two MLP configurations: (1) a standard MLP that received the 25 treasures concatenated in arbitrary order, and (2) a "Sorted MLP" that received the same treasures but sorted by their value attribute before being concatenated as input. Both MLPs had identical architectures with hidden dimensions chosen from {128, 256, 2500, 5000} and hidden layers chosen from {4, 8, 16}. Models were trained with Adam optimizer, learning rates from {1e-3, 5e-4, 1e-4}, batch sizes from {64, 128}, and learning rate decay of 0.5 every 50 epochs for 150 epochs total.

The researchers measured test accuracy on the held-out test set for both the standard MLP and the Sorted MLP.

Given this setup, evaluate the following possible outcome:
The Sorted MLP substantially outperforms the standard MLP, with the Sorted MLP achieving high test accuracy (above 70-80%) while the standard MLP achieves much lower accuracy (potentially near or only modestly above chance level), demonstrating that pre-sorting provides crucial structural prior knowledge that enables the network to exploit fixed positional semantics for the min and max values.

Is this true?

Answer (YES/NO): YES